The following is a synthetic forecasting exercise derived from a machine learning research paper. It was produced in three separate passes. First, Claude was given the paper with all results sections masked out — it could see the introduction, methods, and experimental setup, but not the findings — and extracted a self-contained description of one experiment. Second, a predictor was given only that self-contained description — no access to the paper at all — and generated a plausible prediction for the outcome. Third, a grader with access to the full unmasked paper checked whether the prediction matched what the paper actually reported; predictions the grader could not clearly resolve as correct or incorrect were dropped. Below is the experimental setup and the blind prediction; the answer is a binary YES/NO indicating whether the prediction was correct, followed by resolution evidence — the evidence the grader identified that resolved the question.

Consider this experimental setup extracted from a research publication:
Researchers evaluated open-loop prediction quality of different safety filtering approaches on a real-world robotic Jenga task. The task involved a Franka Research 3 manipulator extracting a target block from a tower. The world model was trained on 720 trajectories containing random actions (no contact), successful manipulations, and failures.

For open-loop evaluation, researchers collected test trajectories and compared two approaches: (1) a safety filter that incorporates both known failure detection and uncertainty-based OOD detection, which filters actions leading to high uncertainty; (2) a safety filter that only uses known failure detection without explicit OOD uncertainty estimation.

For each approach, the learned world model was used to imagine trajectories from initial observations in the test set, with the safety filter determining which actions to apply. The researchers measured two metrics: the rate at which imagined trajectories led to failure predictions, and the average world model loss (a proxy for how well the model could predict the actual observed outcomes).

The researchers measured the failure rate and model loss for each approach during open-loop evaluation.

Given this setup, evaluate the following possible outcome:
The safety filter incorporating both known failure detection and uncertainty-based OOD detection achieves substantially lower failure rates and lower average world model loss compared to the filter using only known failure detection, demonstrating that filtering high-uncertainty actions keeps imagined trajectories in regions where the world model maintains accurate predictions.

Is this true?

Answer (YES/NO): YES